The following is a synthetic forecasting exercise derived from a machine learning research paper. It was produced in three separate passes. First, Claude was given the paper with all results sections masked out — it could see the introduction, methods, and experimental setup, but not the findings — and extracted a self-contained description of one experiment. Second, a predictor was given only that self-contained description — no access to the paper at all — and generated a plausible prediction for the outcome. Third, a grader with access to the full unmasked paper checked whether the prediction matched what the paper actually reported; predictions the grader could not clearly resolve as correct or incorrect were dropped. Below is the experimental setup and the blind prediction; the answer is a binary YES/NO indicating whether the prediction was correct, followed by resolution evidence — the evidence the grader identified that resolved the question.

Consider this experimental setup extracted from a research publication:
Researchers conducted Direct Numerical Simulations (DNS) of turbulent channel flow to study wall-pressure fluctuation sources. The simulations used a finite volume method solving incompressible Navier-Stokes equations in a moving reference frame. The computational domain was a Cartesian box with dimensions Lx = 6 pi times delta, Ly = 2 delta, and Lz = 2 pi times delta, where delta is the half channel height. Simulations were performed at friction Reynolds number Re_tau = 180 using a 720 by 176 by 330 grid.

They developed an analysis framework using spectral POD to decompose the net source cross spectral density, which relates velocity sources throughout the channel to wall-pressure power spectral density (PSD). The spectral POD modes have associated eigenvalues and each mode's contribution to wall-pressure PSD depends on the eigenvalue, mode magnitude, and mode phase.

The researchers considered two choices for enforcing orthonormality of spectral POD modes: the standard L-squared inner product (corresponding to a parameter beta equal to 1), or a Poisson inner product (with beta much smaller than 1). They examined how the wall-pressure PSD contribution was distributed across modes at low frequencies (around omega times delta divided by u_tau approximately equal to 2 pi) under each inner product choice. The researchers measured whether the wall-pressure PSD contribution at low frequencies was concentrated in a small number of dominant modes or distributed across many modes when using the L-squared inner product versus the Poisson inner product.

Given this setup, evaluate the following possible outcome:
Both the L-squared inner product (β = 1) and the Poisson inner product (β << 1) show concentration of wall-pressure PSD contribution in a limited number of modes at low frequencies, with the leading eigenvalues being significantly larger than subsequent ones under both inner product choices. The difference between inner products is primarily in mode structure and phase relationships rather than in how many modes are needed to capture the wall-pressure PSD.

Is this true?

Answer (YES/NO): NO